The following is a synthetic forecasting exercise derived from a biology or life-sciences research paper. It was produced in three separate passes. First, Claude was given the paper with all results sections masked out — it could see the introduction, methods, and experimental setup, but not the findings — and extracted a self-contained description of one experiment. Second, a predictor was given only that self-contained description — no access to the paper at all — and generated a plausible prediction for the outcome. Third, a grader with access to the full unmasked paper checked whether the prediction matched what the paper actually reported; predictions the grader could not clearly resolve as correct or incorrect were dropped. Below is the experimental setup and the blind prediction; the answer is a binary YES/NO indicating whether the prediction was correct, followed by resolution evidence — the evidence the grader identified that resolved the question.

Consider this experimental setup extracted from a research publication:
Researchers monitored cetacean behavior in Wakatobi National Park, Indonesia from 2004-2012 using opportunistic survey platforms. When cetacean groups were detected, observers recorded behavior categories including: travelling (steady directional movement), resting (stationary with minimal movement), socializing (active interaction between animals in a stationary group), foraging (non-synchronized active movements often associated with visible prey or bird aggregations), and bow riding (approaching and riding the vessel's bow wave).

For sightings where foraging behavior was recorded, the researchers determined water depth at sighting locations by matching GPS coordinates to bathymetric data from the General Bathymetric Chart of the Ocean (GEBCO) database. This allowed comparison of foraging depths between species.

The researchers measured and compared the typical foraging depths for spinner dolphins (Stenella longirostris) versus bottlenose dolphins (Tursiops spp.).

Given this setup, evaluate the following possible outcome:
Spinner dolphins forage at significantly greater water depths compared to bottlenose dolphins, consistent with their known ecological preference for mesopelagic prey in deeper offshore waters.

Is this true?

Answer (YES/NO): YES